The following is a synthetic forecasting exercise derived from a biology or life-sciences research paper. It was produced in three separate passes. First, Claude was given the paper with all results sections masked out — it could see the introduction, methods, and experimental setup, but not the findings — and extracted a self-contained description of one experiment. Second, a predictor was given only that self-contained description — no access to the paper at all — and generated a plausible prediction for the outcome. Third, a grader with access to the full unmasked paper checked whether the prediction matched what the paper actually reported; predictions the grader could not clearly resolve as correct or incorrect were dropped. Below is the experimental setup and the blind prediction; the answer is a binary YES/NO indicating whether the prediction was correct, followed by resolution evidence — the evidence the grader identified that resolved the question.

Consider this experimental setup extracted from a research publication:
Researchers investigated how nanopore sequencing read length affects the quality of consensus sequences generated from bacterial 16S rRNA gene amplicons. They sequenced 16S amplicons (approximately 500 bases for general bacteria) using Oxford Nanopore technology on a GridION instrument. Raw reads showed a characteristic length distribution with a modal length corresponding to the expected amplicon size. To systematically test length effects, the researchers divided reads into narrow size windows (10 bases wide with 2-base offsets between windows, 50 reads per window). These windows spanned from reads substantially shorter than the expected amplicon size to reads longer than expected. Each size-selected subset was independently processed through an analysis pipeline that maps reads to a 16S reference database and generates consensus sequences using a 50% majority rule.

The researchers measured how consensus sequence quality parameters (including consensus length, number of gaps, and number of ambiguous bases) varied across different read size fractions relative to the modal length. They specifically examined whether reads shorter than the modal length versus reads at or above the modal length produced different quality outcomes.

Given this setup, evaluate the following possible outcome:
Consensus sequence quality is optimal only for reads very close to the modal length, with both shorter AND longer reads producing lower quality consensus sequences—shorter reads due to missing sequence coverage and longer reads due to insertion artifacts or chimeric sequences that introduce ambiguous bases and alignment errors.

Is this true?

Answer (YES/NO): NO